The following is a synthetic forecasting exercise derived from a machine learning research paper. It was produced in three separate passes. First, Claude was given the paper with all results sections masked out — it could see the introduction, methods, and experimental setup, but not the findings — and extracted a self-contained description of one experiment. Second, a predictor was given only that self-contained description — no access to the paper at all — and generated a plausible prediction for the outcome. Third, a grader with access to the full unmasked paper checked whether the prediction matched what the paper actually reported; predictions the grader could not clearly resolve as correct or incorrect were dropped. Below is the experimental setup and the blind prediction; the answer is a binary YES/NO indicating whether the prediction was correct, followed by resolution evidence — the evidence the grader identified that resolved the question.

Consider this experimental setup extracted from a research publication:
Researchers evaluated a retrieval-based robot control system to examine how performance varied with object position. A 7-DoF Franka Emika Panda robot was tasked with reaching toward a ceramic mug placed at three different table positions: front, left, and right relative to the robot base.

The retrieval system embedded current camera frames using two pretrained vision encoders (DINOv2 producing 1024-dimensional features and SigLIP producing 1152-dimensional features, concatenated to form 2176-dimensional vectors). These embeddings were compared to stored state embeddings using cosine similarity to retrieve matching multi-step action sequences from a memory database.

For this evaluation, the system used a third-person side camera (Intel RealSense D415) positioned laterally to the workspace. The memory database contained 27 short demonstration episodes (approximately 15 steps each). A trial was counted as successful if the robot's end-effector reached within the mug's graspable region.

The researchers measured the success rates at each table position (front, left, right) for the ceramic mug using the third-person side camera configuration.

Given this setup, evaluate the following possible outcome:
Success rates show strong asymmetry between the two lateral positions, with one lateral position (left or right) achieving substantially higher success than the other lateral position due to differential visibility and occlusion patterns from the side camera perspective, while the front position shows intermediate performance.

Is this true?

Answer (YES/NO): NO